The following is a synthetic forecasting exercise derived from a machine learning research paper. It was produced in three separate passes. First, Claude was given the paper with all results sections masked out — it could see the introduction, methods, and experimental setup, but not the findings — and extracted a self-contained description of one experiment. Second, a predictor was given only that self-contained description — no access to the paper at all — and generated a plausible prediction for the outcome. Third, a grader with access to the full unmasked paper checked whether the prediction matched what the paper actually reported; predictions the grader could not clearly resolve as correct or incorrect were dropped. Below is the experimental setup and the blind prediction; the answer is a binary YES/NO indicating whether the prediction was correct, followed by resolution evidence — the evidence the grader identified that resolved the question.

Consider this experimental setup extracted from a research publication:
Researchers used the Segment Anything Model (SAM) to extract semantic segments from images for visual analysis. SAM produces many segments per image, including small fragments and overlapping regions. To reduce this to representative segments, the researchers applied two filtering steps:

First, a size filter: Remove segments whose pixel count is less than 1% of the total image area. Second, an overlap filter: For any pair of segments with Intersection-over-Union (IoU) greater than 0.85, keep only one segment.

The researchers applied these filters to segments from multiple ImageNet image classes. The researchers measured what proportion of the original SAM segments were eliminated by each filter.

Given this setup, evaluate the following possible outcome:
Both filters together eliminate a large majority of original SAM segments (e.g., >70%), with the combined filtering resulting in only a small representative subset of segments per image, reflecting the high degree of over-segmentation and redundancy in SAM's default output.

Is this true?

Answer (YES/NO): NO